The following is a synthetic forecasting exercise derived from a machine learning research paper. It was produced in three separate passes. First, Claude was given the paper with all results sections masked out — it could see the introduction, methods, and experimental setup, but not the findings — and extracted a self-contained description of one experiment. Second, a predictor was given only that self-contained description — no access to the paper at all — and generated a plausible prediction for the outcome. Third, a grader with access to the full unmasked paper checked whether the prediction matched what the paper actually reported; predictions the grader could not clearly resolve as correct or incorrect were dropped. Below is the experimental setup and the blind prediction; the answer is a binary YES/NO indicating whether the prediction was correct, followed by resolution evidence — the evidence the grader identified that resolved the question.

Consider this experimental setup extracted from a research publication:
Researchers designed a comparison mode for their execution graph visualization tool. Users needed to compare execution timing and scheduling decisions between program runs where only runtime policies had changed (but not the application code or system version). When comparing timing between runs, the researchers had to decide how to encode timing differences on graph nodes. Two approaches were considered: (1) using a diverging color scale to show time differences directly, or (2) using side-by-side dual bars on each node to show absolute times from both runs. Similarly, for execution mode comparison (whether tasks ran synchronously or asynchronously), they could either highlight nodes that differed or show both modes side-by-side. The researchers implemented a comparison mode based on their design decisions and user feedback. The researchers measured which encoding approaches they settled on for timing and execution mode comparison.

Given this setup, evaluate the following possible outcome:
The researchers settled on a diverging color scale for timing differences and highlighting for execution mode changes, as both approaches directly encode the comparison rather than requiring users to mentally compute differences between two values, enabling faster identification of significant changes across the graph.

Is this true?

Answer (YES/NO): YES